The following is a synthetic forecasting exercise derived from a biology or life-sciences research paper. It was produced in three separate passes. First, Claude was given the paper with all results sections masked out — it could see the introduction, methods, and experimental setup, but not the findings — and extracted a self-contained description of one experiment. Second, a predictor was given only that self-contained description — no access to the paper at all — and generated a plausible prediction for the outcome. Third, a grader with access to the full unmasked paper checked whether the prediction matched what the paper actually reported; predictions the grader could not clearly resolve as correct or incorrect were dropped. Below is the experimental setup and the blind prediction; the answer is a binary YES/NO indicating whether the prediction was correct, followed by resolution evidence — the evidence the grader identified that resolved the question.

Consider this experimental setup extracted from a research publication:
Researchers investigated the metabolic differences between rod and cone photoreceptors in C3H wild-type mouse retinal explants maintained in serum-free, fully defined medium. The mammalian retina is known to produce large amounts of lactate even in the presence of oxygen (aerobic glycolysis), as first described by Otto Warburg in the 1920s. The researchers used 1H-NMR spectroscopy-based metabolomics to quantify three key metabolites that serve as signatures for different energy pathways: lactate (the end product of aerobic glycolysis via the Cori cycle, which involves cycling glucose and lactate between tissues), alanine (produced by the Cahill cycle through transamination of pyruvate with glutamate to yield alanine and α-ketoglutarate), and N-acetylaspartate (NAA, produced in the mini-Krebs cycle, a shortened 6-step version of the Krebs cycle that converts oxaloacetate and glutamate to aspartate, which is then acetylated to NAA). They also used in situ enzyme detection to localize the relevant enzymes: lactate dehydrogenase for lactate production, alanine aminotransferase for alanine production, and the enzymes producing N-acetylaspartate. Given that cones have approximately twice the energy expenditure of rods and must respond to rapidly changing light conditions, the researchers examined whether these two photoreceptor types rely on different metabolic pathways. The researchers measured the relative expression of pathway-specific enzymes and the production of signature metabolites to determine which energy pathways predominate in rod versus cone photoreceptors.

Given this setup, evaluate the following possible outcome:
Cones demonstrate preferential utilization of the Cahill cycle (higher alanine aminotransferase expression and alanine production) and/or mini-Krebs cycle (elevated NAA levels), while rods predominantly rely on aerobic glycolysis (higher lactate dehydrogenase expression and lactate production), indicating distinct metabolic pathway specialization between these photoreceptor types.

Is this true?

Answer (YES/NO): NO